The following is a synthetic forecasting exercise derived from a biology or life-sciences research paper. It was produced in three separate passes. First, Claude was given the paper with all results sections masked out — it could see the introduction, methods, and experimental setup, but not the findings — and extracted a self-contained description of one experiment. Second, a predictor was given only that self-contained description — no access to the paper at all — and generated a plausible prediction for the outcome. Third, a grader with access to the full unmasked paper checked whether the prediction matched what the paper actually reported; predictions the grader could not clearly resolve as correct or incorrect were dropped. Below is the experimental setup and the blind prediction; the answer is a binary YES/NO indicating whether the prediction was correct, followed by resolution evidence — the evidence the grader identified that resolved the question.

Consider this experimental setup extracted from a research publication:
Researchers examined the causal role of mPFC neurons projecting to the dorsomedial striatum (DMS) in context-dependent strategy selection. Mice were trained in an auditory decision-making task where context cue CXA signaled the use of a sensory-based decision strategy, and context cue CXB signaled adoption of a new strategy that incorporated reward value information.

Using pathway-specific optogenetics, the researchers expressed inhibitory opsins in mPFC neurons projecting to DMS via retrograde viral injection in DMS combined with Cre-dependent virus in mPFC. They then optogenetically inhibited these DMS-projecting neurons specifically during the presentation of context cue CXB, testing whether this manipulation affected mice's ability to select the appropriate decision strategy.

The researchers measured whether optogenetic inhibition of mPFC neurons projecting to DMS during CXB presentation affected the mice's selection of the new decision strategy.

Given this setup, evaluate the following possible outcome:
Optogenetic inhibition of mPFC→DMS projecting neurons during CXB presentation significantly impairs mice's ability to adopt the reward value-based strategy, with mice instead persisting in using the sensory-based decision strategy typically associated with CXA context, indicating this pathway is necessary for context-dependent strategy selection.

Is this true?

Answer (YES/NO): YES